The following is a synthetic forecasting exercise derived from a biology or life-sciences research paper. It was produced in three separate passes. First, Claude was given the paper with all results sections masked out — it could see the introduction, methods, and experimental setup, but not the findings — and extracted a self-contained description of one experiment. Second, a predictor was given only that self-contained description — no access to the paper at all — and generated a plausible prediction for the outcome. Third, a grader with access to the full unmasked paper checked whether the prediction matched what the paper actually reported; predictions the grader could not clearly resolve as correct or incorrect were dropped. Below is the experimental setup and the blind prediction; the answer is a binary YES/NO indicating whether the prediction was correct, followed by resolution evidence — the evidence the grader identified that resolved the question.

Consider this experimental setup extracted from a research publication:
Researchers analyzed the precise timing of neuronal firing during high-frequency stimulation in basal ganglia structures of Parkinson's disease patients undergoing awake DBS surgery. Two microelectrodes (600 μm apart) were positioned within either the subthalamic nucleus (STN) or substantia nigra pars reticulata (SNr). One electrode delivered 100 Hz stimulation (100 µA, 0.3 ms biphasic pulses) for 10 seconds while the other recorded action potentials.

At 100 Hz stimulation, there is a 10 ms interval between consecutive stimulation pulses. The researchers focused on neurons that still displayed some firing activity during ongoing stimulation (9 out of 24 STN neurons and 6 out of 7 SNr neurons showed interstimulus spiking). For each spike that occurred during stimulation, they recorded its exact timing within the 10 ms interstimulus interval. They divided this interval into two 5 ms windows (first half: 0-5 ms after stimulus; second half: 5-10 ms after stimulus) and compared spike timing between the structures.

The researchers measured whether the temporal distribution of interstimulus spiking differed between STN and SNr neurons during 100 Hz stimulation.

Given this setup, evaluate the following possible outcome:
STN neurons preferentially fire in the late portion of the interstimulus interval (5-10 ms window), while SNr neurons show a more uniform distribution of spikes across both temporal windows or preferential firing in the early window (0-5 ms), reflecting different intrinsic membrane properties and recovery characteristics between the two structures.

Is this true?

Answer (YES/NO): YES